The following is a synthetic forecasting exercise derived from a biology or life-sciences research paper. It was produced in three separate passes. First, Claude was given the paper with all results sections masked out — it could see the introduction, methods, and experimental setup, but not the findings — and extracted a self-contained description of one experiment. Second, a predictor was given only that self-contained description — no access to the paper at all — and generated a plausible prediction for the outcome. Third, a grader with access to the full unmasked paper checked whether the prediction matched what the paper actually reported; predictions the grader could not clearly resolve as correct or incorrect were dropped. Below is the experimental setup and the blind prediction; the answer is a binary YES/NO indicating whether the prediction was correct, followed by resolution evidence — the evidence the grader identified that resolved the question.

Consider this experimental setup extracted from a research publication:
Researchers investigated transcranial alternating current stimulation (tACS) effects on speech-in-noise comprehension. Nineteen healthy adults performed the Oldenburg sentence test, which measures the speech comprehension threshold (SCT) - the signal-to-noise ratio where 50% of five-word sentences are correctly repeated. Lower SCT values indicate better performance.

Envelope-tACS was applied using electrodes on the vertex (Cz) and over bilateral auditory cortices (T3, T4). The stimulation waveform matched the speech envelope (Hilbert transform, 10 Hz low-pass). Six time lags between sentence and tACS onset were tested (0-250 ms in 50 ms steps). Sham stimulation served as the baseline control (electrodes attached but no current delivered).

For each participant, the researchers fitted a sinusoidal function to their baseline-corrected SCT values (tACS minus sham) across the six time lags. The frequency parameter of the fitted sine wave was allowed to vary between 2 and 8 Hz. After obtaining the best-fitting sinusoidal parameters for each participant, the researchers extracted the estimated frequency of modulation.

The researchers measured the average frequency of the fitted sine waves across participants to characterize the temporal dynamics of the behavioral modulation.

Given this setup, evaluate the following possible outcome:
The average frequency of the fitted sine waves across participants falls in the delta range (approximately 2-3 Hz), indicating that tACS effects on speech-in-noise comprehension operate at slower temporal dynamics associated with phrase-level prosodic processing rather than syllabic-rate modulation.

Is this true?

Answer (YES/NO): NO